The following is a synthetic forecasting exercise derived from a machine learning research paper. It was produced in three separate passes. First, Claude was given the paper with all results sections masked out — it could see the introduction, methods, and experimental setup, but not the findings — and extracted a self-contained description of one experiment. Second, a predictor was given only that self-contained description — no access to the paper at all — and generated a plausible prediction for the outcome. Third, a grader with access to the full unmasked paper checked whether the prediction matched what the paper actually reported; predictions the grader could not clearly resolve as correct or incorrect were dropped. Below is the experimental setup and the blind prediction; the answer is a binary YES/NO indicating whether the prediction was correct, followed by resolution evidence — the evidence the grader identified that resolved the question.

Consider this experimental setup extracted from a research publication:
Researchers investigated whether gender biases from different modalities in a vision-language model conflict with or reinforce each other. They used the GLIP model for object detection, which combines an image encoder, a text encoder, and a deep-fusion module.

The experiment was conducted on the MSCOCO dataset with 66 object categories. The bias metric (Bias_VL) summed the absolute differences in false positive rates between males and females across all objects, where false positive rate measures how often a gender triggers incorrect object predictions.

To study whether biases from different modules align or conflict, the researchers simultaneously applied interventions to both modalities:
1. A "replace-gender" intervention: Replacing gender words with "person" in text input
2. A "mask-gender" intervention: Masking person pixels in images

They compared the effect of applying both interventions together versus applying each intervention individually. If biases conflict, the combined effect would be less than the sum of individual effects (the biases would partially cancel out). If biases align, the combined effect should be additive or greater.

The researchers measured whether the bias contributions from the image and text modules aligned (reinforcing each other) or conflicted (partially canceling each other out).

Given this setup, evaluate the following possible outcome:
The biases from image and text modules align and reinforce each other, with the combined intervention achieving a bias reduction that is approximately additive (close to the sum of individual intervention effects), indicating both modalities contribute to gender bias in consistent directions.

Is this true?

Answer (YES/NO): NO